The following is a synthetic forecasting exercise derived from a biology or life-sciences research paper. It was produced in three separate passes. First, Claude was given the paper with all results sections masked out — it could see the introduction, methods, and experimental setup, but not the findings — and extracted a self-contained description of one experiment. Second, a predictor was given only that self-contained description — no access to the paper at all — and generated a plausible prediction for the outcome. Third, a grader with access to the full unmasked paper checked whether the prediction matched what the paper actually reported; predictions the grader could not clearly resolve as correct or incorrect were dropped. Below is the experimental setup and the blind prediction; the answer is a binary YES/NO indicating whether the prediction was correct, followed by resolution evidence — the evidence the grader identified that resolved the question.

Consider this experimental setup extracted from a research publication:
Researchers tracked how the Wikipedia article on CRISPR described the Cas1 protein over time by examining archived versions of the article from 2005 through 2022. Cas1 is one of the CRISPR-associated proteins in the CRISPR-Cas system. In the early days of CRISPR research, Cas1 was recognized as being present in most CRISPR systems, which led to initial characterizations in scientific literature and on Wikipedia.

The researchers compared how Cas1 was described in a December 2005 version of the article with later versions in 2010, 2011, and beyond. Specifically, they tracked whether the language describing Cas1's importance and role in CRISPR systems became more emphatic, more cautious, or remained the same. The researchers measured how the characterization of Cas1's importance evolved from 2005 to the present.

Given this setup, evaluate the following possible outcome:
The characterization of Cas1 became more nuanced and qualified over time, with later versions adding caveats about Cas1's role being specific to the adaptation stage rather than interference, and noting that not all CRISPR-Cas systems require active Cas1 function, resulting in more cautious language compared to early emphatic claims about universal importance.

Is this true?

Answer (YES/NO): NO